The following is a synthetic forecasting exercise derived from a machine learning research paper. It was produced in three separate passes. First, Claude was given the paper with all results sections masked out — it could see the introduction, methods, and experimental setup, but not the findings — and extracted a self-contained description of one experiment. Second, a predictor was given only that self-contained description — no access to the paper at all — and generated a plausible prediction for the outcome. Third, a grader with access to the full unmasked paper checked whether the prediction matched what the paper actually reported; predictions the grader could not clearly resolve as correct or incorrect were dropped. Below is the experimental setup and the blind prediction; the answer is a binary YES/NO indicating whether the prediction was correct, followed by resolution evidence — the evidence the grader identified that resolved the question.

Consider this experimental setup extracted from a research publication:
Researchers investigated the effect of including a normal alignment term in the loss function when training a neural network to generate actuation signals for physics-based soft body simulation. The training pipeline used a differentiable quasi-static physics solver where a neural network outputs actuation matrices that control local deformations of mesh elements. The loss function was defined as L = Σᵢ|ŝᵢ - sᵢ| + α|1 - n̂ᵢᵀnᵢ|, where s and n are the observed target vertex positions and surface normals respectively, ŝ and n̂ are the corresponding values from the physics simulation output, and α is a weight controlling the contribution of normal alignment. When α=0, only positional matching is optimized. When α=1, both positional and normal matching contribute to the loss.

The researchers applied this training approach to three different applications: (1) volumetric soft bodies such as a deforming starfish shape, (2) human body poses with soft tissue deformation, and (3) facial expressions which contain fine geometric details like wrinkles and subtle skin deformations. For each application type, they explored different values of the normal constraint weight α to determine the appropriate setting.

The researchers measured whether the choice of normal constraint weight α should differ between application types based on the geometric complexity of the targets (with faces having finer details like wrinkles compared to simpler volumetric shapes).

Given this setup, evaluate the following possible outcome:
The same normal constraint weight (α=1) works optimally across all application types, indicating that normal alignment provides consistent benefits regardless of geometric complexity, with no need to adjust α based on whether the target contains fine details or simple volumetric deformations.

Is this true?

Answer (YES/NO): NO